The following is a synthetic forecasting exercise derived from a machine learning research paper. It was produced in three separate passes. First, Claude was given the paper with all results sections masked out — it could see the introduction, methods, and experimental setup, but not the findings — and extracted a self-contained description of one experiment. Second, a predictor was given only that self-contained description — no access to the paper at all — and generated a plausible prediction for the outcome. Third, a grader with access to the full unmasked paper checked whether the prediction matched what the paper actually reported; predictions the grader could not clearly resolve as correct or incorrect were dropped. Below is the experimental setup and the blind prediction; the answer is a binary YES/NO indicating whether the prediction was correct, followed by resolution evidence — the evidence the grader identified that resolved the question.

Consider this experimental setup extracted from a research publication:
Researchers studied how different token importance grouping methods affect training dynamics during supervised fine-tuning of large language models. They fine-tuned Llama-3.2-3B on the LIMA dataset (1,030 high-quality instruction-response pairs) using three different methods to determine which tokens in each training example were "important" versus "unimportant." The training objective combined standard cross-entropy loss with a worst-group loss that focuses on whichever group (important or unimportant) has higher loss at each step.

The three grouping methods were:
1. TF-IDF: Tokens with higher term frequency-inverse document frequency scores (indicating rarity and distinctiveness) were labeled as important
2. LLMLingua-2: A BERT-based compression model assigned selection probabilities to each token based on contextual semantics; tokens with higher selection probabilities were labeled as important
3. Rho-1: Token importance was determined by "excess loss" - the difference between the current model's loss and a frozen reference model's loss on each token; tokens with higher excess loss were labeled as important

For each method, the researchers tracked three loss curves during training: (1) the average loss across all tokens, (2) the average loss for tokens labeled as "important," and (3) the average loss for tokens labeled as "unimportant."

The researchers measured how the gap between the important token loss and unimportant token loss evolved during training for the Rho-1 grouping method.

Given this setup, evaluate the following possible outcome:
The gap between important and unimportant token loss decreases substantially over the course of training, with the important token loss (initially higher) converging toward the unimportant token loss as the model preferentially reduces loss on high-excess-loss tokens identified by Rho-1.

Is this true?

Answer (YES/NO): NO